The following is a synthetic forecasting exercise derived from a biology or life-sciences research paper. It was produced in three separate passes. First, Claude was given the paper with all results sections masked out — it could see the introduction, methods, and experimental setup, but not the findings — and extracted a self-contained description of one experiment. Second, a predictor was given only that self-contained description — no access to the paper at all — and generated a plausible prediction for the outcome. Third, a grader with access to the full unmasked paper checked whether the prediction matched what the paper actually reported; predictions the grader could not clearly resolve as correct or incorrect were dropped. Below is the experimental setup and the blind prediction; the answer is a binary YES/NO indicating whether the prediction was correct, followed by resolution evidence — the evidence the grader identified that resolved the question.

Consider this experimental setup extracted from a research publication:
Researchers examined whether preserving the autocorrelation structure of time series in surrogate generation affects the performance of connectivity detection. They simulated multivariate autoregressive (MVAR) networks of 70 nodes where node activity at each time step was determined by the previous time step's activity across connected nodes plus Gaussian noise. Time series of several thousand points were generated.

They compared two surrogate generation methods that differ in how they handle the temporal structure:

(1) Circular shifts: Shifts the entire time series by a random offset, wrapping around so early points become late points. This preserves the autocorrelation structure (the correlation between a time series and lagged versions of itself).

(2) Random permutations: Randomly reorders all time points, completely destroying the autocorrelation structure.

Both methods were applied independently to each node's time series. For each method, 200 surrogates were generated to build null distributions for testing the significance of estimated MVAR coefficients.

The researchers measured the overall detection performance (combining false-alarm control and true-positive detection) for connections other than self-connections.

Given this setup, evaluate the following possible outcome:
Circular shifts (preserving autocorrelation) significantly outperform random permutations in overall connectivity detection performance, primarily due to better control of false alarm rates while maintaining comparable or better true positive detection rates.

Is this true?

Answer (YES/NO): NO